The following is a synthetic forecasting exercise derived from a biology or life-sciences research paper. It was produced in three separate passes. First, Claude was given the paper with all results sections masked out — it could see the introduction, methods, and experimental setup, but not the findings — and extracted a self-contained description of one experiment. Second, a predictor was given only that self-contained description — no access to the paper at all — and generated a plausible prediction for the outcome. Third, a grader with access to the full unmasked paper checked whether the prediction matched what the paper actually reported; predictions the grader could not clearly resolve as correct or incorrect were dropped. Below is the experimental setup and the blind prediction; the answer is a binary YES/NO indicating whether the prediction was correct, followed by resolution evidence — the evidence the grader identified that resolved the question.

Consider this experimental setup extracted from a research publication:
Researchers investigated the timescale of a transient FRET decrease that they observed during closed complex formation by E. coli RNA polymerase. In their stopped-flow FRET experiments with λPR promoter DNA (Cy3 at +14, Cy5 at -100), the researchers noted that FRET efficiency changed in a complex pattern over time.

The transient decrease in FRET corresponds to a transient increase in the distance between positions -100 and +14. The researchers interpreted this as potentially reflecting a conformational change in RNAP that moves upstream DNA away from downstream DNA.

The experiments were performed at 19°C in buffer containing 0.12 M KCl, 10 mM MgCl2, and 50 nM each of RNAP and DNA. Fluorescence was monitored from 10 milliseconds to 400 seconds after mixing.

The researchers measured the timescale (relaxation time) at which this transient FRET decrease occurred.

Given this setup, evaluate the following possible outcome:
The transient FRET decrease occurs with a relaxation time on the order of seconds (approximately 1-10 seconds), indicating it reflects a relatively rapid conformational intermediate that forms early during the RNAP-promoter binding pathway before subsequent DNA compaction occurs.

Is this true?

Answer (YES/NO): YES